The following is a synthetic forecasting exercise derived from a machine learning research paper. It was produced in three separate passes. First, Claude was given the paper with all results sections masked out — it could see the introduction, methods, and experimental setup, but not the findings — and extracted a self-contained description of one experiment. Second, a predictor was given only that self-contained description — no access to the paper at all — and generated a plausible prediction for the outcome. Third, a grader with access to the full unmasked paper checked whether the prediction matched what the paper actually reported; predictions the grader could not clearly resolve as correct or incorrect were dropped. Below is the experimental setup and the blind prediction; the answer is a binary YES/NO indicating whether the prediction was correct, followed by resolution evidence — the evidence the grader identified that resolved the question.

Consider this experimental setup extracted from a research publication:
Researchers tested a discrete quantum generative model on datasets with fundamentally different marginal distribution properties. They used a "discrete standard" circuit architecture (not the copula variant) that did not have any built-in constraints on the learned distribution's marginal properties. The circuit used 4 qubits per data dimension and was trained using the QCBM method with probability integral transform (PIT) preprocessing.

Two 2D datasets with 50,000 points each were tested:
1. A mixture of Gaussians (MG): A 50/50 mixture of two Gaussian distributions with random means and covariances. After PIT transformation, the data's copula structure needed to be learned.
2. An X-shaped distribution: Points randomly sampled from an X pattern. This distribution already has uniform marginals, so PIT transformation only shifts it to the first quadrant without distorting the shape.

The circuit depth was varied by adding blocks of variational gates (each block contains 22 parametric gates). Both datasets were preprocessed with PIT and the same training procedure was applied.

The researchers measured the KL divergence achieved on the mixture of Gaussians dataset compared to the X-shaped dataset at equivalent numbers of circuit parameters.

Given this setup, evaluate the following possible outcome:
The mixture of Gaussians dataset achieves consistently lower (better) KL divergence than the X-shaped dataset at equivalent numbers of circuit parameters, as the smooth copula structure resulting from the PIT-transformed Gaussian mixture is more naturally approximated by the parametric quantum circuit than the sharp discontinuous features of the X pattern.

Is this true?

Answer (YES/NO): YES